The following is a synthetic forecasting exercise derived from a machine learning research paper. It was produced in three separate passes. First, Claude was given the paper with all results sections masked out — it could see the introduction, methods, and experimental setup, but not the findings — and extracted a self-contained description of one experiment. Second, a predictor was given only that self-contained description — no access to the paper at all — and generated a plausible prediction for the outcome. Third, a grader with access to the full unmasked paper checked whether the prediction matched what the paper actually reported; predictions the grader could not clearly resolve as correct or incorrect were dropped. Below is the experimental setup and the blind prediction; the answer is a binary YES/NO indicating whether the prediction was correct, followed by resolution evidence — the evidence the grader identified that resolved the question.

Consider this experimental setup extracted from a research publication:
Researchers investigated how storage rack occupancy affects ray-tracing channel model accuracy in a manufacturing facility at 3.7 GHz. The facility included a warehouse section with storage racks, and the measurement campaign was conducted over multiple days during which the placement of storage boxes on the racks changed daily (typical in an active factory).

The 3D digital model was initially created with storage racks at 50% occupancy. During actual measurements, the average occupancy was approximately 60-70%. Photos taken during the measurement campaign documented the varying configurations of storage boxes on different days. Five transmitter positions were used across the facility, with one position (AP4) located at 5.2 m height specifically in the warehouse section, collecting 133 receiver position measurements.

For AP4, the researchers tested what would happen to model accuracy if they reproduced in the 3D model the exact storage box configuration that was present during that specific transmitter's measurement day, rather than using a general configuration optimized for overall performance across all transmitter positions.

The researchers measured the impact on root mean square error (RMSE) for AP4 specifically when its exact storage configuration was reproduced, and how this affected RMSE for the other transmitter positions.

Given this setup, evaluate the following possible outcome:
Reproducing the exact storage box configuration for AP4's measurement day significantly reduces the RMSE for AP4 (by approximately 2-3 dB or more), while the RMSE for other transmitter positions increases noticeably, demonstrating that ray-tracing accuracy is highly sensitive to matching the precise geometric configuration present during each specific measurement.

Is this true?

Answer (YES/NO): NO